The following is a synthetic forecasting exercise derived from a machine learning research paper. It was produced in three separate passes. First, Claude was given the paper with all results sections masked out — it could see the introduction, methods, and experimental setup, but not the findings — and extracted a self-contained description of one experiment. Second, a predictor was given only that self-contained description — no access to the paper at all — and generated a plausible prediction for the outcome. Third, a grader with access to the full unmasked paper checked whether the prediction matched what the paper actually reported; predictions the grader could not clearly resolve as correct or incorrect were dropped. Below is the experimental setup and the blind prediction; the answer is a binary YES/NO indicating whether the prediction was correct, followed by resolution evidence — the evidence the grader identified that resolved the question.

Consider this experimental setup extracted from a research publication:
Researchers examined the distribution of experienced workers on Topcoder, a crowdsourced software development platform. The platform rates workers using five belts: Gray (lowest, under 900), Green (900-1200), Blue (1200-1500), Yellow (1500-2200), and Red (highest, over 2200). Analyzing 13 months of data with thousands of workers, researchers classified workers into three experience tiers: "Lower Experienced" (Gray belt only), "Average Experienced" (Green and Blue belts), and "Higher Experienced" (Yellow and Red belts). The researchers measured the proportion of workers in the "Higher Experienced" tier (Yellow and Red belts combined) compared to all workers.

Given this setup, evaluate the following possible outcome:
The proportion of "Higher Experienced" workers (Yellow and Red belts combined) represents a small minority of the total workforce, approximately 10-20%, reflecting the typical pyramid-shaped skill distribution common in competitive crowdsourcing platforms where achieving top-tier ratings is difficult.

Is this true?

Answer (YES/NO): NO